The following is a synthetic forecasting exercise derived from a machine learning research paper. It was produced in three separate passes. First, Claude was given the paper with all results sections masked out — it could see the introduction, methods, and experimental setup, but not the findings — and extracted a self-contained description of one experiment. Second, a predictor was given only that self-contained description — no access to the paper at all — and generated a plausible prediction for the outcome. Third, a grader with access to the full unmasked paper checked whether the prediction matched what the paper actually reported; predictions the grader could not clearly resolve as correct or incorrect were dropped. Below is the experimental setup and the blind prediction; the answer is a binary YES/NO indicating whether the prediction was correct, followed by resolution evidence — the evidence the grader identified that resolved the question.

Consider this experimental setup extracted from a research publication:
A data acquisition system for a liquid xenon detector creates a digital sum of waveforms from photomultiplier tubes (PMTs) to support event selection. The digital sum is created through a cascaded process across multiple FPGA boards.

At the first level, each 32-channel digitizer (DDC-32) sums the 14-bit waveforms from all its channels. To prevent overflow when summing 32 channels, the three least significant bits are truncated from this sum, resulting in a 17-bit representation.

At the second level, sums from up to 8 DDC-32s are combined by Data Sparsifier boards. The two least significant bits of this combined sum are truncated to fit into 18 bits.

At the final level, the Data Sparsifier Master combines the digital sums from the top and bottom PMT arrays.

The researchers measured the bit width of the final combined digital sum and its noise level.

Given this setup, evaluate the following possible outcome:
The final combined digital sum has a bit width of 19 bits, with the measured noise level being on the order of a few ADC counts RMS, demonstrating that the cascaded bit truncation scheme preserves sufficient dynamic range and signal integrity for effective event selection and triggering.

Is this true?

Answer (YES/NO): YES